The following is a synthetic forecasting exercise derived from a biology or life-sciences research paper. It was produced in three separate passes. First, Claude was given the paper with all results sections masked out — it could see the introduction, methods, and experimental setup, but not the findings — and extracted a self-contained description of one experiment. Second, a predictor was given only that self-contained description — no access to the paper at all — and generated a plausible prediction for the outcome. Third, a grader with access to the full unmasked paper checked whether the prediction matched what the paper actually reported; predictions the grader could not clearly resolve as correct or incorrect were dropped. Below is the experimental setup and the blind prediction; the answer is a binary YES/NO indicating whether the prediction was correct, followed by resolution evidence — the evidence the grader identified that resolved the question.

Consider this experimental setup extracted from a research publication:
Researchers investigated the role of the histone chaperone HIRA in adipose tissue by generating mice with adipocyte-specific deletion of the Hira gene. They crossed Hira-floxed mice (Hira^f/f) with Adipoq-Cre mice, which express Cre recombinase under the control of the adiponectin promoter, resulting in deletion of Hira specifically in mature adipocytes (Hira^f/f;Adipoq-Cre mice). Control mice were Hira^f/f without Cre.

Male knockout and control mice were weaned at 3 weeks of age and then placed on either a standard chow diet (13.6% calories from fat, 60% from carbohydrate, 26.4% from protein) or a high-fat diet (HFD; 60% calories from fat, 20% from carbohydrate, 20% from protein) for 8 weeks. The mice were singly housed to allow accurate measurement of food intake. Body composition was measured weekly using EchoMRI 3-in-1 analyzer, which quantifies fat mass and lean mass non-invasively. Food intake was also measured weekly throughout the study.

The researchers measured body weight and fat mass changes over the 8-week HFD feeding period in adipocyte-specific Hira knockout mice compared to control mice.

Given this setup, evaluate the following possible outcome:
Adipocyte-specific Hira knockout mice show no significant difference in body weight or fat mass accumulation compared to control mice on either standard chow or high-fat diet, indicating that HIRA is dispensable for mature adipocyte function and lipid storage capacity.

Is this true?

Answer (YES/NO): NO